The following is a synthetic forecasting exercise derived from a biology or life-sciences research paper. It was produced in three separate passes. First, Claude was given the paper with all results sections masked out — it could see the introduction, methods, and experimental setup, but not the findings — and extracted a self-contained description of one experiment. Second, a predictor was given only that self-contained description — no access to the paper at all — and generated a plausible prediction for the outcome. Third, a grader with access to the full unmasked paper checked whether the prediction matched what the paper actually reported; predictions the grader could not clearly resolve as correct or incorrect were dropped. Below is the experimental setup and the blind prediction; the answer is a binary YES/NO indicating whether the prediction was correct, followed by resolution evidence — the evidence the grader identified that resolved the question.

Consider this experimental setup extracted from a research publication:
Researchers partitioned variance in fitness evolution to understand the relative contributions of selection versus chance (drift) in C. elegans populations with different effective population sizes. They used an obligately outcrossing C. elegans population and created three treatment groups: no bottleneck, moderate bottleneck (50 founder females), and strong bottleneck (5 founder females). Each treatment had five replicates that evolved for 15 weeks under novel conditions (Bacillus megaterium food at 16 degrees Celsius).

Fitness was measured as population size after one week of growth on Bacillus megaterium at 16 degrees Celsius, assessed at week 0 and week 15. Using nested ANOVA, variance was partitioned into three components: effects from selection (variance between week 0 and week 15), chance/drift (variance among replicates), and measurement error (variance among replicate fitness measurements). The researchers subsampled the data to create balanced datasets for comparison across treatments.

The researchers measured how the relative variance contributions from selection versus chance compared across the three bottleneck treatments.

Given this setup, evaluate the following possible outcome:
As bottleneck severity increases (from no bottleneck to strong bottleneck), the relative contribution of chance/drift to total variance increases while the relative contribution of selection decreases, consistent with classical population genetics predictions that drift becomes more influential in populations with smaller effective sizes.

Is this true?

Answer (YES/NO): NO